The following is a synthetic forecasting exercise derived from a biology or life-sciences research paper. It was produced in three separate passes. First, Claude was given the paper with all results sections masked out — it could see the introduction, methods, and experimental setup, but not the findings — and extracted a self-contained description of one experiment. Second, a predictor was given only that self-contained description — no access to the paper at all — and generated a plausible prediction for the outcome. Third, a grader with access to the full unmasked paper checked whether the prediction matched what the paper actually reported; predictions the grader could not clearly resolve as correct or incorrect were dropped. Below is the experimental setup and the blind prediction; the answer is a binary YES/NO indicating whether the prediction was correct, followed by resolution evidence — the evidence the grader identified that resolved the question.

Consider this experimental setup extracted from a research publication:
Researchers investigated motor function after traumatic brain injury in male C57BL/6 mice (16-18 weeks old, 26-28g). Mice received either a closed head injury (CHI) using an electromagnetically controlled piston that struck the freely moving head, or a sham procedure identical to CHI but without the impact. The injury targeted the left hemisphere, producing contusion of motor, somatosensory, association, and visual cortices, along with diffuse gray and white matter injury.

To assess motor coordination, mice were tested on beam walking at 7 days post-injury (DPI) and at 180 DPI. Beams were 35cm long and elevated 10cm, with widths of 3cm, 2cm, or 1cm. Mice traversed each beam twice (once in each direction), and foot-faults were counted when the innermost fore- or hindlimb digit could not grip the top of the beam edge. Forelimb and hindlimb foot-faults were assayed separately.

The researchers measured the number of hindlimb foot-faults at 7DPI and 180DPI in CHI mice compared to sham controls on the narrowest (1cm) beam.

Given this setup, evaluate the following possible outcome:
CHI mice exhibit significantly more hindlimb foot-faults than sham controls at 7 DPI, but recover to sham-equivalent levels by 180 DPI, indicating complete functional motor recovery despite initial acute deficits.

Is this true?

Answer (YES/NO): NO